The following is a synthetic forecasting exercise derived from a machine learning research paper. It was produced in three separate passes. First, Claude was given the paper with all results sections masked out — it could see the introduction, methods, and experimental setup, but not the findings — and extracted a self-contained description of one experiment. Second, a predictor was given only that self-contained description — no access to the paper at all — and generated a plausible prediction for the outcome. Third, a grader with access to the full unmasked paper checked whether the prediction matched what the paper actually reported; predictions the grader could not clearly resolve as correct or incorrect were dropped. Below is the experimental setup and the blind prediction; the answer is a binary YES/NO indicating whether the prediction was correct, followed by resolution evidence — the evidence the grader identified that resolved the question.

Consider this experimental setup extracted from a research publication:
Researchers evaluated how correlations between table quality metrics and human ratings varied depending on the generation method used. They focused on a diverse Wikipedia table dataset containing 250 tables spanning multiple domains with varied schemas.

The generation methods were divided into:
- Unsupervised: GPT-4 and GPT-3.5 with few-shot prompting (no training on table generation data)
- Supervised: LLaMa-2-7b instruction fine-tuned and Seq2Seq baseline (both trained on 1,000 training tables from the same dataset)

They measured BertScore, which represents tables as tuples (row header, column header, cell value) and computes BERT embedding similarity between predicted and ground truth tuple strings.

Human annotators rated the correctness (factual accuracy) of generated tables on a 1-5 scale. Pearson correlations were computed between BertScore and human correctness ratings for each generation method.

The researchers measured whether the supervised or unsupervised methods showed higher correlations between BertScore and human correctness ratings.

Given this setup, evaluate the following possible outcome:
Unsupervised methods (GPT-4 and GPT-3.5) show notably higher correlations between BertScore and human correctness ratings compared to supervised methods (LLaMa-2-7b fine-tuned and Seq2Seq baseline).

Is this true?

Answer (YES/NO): NO